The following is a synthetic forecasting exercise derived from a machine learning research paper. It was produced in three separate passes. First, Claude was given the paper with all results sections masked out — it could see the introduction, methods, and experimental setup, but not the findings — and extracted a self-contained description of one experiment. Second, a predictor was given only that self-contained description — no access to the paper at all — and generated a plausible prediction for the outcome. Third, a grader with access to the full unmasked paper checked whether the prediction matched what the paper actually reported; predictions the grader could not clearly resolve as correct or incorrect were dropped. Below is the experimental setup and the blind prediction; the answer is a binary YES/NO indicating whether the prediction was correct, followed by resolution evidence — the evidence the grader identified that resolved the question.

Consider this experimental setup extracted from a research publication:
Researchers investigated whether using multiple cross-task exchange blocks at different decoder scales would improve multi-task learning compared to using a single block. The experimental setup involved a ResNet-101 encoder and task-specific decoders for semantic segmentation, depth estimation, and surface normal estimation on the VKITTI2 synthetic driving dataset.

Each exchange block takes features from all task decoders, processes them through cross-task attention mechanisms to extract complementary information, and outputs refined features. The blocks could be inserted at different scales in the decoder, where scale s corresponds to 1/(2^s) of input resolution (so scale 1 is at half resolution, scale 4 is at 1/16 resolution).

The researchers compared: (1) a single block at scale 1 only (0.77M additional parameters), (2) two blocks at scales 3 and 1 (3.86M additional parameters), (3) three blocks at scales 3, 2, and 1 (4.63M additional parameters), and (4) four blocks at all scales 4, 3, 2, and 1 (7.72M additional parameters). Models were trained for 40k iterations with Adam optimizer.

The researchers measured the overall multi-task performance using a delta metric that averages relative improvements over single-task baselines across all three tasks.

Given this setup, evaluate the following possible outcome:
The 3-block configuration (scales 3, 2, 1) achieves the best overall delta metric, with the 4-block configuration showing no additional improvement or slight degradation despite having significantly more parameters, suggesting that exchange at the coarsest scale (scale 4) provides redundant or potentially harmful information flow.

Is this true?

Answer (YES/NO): NO